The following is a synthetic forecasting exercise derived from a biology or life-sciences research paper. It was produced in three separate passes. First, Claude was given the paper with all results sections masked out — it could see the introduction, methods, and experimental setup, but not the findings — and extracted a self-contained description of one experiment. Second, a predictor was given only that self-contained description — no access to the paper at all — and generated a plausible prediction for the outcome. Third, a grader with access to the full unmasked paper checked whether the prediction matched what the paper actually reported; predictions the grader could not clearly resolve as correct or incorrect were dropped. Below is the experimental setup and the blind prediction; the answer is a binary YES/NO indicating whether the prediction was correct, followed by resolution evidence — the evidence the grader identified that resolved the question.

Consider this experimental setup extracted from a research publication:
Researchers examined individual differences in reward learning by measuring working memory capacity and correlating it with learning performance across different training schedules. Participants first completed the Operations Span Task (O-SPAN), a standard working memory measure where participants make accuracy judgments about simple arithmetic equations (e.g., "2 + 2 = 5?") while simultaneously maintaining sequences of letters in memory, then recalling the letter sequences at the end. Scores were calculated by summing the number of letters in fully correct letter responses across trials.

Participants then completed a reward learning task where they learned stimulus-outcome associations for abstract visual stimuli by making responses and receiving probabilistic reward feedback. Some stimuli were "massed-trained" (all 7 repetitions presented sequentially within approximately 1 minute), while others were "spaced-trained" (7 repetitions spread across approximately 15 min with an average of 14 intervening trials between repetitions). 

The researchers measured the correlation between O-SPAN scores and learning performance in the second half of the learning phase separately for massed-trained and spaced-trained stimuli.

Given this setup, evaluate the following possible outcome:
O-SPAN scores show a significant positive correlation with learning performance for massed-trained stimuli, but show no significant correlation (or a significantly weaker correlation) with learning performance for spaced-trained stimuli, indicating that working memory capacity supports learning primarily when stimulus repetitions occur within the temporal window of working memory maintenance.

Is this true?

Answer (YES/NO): YES